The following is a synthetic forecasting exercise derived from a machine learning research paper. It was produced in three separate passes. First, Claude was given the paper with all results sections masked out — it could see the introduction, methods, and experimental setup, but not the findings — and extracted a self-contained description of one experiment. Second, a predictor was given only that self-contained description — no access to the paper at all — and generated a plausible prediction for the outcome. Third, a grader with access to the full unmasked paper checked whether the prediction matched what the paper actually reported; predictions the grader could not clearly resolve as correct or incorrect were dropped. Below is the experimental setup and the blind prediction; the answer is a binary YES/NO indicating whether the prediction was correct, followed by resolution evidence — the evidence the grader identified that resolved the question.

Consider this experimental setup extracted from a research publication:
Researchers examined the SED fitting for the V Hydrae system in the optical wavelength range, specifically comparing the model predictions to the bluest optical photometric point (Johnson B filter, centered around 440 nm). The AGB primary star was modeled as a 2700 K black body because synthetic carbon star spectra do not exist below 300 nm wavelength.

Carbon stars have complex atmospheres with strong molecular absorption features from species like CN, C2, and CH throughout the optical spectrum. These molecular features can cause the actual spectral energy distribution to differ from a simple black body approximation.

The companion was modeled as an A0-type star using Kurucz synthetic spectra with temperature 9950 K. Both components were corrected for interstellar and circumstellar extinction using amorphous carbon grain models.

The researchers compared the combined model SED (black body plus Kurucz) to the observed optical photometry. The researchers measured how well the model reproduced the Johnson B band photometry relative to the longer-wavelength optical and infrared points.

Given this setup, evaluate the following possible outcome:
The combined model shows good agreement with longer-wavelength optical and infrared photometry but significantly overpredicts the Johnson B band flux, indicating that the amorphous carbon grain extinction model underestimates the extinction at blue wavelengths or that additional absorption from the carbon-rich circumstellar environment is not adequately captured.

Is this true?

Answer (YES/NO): NO